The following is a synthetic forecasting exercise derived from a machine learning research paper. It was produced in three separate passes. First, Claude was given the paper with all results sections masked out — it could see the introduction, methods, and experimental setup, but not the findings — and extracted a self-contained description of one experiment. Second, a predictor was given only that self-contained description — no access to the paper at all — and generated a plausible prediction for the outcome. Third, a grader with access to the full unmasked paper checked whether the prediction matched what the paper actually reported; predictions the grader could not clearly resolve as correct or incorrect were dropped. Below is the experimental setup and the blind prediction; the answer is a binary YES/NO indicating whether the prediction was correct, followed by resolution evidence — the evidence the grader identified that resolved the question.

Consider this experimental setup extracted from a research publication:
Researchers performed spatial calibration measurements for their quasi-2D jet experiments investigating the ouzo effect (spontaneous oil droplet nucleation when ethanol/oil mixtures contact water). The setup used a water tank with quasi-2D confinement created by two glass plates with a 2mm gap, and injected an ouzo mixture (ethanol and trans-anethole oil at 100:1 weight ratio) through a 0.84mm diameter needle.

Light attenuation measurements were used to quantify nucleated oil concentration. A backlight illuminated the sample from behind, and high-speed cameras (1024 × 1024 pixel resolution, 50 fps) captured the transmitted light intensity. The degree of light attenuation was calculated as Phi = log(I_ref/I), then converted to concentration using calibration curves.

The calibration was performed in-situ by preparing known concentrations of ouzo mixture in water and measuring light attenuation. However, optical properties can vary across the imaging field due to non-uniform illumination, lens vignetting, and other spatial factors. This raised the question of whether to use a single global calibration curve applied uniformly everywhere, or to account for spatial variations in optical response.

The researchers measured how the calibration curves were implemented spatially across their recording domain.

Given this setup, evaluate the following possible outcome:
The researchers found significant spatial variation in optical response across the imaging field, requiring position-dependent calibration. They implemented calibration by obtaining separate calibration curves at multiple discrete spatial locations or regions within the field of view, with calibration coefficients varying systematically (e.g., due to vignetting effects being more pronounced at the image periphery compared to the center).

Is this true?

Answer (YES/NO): YES